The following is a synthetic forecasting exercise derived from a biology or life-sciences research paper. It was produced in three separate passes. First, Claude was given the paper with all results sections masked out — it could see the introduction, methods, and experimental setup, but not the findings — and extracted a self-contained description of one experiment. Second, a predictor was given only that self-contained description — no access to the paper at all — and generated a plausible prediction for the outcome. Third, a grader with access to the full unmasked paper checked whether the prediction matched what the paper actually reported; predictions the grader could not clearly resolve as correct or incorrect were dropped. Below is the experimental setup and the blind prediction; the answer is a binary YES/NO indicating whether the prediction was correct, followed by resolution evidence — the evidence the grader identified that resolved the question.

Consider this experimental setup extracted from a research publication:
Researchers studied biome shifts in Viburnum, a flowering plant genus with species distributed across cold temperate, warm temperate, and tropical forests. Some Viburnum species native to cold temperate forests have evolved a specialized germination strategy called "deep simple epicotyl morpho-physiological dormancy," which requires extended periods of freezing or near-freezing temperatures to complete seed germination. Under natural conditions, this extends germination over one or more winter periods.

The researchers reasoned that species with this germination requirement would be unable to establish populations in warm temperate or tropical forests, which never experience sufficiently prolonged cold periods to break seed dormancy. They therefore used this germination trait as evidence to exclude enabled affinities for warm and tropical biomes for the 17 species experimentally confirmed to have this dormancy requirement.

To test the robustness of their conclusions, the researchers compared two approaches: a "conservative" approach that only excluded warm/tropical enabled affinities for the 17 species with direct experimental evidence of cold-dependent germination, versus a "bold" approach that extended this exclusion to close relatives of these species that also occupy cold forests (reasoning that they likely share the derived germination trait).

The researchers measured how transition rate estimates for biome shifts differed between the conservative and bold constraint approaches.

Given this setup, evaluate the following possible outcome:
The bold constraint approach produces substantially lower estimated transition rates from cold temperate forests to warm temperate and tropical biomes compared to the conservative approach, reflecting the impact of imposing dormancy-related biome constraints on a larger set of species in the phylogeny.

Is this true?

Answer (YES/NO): NO